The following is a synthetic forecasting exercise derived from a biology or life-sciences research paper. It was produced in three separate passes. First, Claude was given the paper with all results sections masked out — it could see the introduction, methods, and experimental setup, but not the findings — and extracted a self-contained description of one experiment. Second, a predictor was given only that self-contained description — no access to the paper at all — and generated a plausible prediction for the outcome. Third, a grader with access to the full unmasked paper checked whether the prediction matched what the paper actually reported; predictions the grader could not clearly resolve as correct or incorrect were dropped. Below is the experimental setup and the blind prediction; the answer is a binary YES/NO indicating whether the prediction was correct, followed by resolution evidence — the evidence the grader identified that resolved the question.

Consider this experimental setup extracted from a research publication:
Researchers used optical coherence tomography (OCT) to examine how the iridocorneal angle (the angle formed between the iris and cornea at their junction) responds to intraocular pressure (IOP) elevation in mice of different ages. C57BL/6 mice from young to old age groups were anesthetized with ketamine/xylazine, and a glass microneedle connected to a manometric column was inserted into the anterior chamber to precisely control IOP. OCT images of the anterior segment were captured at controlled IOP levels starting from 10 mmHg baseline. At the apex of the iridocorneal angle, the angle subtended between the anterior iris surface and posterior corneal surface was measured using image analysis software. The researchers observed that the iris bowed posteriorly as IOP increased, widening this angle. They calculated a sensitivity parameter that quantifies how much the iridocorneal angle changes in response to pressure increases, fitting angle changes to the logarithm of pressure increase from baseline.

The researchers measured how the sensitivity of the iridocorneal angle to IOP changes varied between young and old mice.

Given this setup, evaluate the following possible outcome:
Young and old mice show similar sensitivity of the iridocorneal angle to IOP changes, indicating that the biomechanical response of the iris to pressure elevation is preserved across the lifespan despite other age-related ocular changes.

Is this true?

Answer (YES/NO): NO